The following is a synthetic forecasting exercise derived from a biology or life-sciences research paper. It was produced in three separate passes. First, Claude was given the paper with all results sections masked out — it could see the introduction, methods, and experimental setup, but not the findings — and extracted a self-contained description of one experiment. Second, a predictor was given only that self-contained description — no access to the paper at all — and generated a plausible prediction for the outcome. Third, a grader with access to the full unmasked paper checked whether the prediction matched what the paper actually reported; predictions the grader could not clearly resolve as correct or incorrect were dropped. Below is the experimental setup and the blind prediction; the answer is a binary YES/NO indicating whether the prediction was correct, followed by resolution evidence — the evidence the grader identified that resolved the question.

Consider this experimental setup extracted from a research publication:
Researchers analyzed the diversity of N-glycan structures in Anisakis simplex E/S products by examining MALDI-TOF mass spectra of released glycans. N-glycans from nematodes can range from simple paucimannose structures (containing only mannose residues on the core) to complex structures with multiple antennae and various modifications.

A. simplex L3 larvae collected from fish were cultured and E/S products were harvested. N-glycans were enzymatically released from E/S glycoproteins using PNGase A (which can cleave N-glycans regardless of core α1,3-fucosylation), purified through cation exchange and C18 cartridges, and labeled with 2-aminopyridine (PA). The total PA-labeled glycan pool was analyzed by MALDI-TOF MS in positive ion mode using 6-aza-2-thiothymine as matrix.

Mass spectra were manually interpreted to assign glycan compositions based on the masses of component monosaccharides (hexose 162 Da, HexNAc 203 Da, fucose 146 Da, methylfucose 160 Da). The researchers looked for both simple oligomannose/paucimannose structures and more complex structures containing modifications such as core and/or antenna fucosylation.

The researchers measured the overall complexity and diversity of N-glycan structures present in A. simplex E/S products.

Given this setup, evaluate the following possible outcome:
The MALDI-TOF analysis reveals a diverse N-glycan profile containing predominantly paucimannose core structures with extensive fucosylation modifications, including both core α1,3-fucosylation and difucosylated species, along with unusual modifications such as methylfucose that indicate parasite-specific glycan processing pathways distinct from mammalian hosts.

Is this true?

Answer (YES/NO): YES